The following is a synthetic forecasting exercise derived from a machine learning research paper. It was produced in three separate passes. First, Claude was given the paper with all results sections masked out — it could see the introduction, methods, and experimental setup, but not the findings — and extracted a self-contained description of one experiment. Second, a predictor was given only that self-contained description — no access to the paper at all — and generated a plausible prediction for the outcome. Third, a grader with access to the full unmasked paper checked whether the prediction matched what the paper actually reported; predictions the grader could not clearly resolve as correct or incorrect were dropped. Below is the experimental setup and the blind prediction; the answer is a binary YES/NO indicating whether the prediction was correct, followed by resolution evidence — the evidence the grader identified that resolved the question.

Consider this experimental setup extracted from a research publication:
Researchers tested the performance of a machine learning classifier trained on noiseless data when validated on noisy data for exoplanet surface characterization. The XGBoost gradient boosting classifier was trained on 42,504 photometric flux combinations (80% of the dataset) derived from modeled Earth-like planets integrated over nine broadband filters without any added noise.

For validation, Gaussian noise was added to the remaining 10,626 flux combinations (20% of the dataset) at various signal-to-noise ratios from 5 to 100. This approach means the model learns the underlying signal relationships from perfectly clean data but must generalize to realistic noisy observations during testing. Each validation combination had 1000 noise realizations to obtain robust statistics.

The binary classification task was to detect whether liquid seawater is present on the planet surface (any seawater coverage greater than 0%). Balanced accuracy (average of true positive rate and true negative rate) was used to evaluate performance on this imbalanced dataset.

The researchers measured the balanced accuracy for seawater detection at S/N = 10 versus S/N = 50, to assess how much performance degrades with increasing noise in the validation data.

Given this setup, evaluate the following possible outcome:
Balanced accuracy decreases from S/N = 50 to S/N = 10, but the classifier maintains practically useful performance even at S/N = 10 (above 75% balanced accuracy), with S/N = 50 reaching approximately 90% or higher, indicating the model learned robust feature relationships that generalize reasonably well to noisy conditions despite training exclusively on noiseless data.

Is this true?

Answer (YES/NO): NO